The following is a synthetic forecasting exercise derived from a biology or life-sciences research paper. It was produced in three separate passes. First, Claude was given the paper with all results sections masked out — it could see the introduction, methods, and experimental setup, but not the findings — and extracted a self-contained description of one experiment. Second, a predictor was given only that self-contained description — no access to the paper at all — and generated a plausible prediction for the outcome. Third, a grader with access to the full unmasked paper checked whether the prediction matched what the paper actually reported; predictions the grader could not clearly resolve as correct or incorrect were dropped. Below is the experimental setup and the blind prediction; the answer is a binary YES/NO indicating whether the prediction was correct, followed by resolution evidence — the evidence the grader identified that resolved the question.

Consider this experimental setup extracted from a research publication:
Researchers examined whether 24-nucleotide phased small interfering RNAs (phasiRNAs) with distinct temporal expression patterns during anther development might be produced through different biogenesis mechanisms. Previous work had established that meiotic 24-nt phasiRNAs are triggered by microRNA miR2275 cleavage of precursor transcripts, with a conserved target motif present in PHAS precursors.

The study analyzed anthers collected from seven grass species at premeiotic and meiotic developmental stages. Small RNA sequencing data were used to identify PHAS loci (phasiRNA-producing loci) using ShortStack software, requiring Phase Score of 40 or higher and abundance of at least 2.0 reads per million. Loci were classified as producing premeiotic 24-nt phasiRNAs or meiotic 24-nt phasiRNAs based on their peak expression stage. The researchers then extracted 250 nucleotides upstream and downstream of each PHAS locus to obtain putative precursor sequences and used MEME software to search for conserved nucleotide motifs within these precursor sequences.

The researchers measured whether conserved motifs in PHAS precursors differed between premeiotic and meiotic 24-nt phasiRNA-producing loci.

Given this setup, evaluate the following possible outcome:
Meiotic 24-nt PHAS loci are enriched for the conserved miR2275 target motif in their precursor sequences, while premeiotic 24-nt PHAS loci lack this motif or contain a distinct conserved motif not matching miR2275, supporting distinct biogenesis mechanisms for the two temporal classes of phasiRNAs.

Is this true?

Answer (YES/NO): YES